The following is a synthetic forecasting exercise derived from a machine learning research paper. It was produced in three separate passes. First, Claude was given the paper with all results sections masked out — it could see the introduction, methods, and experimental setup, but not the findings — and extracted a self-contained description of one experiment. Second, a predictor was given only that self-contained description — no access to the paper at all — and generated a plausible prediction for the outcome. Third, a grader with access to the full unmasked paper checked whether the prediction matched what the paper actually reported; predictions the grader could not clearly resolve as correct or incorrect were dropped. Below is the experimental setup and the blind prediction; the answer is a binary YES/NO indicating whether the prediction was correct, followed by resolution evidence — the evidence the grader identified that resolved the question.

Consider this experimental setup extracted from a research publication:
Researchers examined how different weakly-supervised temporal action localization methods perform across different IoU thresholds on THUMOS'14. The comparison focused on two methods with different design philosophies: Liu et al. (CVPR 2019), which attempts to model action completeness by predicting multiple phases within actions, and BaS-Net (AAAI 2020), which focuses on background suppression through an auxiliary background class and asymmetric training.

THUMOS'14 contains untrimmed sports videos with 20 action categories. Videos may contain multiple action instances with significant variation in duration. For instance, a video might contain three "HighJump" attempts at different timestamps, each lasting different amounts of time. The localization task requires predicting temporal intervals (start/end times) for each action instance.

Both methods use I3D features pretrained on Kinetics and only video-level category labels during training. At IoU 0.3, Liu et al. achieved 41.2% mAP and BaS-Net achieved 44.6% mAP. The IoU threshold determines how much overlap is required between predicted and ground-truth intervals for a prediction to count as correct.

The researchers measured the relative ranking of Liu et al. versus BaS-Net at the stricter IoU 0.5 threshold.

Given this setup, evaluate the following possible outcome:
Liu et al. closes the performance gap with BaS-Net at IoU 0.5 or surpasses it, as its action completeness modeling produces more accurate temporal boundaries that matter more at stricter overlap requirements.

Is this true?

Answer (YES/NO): NO